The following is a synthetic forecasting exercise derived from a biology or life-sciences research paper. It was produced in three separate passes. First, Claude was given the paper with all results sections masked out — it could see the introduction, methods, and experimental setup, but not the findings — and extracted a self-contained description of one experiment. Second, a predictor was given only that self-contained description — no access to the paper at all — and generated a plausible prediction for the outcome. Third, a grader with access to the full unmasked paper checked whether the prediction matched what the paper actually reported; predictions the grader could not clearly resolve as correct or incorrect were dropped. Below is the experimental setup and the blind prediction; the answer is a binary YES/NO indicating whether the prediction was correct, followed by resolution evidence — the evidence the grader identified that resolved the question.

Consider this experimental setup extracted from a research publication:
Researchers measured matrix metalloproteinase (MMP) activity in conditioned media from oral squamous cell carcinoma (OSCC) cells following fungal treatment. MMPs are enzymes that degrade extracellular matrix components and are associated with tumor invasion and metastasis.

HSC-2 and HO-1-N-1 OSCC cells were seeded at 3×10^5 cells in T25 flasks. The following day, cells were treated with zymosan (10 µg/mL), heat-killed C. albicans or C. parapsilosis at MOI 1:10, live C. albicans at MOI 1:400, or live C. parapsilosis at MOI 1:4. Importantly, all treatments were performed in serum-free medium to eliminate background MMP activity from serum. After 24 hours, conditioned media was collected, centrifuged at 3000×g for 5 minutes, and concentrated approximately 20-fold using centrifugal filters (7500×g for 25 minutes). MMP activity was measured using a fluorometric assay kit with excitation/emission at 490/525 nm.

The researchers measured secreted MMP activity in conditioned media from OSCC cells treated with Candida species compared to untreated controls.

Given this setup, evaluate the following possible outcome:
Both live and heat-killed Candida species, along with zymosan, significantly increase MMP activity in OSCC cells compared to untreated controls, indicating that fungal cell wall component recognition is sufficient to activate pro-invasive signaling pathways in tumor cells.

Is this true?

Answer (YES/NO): NO